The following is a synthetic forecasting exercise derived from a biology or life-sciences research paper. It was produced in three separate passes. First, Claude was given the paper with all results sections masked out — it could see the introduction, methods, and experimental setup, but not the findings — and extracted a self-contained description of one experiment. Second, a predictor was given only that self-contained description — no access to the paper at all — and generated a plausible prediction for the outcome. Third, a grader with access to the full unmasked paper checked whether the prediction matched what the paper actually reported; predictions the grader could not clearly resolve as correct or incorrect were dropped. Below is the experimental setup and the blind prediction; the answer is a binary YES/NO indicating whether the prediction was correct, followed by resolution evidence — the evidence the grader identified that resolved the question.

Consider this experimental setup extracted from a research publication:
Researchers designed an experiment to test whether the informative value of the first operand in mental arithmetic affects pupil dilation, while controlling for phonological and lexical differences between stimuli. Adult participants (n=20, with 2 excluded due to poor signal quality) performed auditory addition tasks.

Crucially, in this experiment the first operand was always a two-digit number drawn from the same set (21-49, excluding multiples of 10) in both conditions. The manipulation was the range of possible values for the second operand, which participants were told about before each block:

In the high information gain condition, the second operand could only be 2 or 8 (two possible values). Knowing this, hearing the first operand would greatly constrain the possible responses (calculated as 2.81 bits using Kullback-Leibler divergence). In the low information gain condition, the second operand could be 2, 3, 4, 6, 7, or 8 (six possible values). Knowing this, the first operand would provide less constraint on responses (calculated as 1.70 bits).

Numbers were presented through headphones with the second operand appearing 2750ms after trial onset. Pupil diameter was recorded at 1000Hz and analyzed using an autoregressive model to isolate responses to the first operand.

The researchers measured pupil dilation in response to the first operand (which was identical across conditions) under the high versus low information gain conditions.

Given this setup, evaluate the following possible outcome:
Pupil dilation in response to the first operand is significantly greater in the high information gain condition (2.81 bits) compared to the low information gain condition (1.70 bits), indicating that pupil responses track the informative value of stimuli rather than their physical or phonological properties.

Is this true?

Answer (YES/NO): YES